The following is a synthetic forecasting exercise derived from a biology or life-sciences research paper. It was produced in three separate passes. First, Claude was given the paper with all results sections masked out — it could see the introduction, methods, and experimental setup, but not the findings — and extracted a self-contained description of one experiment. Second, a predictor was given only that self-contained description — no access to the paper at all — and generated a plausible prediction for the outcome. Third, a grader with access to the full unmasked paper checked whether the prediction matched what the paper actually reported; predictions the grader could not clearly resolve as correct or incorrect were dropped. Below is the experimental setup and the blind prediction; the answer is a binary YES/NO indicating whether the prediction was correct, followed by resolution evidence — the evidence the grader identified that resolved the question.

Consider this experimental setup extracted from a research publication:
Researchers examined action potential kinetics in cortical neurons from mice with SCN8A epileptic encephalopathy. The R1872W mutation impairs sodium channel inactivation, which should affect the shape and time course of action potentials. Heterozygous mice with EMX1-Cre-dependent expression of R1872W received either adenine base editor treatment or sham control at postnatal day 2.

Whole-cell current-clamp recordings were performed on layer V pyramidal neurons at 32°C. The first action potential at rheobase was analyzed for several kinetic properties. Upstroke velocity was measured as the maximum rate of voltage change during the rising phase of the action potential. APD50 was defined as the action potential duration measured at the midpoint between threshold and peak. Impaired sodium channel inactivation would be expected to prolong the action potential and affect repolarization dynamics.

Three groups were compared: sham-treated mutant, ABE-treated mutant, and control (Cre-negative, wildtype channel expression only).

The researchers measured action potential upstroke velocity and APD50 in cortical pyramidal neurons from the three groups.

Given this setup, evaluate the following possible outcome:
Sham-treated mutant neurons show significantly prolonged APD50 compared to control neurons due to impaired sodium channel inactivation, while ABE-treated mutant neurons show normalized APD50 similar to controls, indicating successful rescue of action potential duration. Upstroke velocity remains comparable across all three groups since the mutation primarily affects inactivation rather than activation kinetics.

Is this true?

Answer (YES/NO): NO